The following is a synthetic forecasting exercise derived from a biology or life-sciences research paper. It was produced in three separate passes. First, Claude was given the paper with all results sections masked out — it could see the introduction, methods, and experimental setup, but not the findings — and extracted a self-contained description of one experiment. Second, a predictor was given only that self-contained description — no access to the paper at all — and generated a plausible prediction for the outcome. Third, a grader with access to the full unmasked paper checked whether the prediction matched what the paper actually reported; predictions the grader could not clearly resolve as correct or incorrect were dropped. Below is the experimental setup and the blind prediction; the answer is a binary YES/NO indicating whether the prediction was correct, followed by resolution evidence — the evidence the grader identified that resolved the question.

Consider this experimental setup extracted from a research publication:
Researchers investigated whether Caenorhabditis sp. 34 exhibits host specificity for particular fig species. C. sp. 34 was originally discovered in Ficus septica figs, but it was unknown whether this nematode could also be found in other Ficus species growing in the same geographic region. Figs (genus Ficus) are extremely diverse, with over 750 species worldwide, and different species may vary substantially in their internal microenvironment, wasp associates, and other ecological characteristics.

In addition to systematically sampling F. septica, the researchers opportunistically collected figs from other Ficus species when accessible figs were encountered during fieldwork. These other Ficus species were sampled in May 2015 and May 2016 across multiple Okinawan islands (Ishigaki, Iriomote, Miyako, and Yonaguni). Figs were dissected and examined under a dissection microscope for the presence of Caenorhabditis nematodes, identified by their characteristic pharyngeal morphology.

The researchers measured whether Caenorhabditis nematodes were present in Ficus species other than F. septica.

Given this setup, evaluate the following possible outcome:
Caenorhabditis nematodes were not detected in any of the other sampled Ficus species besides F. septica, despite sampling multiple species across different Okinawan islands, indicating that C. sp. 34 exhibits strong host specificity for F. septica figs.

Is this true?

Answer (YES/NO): YES